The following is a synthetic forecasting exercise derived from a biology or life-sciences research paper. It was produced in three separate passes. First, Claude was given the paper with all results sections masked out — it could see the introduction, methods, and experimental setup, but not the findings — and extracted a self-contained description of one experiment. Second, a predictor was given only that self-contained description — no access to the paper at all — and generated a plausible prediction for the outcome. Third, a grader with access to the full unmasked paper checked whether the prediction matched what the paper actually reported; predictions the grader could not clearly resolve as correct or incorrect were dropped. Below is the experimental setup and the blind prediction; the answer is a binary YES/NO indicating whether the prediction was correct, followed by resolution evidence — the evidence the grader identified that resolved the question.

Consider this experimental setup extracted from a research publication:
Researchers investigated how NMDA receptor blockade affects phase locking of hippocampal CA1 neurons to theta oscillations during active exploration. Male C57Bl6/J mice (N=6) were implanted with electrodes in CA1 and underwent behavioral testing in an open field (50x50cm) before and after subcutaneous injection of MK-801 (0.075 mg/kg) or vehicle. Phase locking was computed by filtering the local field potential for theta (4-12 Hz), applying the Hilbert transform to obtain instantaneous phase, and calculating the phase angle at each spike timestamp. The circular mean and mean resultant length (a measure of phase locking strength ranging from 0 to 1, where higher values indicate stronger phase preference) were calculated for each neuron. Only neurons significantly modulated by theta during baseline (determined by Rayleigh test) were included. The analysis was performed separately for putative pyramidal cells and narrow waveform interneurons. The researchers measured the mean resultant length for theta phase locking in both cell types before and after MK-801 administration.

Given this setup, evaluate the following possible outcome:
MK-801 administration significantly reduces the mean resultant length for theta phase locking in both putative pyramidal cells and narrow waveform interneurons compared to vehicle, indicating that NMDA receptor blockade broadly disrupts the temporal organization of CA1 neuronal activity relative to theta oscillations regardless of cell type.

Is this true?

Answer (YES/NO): YES